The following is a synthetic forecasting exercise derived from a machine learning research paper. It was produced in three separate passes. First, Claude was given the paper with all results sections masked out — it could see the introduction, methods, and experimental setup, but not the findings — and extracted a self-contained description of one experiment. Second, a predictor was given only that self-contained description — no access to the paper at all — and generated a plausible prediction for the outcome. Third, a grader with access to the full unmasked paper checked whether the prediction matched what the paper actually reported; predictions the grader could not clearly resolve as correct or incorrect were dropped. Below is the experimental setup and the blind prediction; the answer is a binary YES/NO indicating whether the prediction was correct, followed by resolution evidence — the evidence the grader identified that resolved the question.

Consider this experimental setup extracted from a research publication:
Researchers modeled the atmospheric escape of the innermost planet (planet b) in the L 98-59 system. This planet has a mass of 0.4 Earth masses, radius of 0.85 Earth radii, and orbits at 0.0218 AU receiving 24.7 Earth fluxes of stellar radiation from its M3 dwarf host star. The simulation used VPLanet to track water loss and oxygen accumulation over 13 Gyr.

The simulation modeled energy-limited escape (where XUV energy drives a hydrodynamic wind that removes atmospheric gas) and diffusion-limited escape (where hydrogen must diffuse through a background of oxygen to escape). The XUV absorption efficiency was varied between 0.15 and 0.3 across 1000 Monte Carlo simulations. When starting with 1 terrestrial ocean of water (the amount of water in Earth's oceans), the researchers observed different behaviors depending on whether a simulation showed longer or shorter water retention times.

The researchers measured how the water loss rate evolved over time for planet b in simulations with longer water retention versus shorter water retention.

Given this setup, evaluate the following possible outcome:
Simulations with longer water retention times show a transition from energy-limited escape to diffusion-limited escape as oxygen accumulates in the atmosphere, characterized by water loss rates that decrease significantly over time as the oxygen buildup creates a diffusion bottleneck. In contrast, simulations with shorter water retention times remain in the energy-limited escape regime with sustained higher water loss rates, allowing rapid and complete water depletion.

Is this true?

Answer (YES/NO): NO